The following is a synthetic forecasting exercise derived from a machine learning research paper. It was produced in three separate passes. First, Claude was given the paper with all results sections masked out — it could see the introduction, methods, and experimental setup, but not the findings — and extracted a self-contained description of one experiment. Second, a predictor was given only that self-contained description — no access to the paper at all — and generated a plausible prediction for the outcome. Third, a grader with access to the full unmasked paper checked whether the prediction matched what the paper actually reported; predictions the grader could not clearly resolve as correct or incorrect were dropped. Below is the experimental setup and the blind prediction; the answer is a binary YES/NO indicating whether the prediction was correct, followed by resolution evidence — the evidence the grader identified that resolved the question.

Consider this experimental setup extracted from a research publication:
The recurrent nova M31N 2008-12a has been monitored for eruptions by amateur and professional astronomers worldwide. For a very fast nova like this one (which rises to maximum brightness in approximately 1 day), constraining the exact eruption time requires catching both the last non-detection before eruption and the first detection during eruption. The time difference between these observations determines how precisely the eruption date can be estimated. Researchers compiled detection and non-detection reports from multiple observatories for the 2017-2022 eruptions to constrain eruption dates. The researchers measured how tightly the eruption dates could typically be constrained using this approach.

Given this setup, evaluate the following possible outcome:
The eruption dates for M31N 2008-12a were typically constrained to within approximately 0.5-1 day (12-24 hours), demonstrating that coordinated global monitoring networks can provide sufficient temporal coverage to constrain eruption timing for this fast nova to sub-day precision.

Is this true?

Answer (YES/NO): NO